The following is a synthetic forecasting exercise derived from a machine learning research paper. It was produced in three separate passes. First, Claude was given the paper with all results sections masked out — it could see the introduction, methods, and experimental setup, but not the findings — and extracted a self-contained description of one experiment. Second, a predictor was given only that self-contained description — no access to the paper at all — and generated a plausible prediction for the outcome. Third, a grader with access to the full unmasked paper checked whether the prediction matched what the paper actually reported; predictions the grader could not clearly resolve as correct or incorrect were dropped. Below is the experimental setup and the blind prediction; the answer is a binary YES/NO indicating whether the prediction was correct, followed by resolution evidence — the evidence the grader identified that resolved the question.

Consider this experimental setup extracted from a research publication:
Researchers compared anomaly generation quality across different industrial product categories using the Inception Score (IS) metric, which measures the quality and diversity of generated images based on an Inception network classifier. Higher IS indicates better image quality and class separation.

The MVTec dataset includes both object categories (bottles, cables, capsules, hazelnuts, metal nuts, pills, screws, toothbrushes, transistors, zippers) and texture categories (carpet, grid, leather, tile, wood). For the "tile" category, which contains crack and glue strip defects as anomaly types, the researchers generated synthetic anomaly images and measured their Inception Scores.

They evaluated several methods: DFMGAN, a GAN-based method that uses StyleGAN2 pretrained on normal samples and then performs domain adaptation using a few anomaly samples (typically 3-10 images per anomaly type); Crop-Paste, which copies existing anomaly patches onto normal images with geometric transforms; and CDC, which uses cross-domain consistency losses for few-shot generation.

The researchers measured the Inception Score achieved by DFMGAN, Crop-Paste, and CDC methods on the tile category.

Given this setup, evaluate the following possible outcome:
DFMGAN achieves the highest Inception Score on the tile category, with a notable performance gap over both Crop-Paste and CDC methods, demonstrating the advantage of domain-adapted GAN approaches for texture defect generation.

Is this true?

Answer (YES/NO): NO